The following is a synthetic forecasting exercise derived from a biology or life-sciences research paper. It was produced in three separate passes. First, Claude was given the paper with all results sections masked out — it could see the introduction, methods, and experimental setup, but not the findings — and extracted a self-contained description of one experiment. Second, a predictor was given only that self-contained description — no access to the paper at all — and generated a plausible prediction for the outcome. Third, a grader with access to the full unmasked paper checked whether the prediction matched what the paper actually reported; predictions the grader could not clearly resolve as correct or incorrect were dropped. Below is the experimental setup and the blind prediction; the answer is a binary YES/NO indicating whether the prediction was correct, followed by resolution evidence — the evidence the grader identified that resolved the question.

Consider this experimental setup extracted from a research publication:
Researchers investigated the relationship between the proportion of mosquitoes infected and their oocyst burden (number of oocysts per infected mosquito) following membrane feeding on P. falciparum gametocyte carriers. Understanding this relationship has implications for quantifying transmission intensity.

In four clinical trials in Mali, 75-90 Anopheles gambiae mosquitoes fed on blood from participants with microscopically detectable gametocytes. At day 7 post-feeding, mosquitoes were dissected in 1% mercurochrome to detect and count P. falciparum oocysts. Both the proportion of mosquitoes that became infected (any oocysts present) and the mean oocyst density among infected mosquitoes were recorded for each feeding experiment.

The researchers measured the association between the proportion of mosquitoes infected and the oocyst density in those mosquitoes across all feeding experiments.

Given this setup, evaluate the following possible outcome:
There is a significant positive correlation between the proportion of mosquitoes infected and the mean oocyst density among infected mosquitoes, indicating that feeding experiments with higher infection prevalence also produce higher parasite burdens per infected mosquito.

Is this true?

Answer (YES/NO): YES